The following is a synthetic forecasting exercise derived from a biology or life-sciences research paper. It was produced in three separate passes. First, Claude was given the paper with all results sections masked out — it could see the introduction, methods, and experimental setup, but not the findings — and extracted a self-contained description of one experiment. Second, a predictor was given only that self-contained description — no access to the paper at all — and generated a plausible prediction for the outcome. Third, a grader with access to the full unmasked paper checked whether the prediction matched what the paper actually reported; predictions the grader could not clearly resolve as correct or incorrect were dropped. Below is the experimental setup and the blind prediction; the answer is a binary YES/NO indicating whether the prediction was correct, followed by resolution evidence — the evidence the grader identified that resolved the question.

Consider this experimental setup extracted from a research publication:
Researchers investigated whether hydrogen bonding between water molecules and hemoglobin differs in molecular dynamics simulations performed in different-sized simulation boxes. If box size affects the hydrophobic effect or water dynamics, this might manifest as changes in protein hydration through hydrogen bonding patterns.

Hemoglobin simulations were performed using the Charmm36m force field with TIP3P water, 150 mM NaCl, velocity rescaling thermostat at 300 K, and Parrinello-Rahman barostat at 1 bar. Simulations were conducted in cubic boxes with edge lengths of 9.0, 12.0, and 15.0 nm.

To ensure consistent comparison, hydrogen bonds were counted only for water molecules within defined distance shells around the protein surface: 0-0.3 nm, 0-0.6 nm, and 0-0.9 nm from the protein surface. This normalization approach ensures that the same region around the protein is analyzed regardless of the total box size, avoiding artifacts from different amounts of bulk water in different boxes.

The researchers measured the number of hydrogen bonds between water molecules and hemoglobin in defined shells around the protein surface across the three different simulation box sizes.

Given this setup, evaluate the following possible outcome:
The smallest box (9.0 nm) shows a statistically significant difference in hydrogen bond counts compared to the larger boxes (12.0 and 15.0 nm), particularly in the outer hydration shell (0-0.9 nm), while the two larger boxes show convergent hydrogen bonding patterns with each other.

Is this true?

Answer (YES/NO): NO